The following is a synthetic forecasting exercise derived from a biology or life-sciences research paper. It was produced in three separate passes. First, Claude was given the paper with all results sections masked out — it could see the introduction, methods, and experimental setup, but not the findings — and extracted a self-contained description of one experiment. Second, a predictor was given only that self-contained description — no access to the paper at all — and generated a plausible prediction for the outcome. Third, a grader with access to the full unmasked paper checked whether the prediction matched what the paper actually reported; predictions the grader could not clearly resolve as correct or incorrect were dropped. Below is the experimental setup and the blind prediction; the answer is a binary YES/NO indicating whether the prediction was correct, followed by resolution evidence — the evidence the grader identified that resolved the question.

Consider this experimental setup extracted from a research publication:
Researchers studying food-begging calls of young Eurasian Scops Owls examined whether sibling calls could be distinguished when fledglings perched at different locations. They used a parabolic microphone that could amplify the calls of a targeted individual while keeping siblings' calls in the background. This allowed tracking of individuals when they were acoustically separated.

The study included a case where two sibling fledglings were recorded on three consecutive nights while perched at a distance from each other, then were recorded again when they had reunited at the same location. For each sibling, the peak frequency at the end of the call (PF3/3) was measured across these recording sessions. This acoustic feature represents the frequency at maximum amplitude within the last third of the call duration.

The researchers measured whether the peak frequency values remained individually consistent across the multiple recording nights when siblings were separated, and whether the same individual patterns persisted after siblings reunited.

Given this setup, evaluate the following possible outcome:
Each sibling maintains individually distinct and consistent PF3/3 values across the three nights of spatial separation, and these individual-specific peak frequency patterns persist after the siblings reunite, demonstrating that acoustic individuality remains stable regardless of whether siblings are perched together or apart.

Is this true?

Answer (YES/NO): YES